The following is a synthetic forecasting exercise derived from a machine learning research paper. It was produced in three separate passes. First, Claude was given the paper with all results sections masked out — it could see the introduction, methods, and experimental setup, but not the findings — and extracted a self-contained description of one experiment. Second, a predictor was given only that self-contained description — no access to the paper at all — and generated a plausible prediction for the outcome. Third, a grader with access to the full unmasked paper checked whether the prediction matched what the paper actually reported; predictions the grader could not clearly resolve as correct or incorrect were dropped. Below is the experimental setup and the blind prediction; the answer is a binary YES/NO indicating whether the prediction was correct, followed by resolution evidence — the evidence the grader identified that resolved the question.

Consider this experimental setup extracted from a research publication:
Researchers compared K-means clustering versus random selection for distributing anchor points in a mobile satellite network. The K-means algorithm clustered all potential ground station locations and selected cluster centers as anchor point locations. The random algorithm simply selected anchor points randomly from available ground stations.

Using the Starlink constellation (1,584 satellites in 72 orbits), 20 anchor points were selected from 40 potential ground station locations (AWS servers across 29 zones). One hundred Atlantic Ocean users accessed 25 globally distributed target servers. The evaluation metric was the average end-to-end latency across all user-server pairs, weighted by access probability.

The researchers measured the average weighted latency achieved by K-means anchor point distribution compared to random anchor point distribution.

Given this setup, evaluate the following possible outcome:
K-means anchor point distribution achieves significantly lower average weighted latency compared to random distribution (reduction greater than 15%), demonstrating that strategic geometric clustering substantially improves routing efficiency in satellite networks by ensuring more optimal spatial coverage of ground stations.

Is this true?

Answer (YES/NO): NO